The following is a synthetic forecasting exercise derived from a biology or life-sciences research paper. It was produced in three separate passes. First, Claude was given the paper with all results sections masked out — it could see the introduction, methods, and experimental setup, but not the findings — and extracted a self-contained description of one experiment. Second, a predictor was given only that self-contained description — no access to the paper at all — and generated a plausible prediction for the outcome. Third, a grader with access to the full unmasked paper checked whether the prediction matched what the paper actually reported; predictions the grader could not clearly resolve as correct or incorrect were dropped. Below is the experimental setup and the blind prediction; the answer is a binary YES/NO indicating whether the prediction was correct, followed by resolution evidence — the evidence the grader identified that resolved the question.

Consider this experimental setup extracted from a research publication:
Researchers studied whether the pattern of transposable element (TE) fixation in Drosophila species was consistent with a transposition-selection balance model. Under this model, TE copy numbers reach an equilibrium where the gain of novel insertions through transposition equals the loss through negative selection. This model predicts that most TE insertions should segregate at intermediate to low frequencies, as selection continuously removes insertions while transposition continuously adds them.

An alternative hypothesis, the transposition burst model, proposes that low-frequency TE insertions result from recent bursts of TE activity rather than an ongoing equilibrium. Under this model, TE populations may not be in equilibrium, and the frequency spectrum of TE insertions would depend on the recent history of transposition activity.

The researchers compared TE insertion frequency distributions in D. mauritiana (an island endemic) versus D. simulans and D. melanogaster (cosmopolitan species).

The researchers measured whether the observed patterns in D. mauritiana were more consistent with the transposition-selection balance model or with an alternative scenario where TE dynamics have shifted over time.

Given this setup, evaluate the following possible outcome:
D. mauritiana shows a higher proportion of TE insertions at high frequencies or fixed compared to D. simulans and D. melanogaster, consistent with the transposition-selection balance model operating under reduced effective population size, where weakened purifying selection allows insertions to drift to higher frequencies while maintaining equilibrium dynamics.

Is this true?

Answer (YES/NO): NO